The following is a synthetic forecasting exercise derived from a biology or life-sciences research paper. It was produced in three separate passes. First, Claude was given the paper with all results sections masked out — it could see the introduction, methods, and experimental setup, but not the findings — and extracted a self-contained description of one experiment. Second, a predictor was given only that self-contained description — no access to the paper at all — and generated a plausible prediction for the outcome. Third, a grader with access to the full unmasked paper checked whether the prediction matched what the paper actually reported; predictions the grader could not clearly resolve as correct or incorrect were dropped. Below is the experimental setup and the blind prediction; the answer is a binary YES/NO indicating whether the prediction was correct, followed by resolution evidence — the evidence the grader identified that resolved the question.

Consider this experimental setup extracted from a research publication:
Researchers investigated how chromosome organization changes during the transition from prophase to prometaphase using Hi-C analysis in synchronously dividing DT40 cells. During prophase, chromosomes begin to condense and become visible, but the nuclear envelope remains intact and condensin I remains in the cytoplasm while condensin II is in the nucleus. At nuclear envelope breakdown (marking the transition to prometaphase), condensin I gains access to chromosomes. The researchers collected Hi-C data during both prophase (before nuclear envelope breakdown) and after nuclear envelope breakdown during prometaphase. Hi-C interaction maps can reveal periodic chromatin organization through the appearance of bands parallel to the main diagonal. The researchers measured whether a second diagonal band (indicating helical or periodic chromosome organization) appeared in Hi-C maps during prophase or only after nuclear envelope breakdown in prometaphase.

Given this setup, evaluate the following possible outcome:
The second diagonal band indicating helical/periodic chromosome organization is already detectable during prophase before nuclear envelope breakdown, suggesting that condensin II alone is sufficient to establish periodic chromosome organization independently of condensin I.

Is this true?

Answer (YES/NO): NO